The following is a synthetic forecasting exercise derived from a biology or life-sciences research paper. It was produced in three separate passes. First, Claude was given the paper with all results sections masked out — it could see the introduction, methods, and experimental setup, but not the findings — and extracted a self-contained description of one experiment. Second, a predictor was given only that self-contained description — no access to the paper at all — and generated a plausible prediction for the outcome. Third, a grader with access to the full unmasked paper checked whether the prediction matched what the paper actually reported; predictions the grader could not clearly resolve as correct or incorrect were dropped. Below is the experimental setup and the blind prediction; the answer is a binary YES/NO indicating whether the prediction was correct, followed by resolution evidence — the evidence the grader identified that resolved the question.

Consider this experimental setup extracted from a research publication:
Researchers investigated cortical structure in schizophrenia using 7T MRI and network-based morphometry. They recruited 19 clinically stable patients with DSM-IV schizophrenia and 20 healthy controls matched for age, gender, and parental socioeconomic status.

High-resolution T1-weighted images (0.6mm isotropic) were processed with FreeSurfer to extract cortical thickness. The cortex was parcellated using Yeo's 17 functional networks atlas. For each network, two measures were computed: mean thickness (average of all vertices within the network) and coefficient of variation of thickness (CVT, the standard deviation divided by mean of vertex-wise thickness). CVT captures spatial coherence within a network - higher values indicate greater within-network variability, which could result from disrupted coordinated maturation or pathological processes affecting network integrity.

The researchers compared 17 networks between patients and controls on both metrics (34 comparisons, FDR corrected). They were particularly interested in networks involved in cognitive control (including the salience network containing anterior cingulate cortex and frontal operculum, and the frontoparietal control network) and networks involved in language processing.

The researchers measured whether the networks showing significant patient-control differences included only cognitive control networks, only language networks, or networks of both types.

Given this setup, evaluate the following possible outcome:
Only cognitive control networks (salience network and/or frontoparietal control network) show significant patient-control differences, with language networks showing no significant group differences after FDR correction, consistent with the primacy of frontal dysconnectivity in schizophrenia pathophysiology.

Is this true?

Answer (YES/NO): NO